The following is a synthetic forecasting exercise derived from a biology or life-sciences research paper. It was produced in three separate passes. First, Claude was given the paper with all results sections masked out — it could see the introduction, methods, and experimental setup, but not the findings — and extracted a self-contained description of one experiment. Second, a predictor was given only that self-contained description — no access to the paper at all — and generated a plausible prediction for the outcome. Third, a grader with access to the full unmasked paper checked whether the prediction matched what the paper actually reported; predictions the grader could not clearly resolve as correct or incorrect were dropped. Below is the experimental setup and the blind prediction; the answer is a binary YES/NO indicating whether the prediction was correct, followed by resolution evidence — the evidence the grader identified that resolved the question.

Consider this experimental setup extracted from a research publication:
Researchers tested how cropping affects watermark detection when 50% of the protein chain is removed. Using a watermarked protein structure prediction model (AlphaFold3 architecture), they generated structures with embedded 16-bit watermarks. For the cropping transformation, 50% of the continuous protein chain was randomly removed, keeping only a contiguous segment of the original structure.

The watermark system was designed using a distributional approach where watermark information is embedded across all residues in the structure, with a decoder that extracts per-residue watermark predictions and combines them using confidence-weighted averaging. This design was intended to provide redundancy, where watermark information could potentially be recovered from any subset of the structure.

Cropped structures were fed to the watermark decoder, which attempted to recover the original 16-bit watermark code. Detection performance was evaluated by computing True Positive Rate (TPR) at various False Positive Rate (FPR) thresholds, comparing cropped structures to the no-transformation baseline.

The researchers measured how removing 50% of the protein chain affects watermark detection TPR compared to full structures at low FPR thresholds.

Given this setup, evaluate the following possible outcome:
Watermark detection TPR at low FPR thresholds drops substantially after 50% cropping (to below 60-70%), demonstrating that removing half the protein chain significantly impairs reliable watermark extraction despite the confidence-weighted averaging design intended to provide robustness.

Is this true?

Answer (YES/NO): NO